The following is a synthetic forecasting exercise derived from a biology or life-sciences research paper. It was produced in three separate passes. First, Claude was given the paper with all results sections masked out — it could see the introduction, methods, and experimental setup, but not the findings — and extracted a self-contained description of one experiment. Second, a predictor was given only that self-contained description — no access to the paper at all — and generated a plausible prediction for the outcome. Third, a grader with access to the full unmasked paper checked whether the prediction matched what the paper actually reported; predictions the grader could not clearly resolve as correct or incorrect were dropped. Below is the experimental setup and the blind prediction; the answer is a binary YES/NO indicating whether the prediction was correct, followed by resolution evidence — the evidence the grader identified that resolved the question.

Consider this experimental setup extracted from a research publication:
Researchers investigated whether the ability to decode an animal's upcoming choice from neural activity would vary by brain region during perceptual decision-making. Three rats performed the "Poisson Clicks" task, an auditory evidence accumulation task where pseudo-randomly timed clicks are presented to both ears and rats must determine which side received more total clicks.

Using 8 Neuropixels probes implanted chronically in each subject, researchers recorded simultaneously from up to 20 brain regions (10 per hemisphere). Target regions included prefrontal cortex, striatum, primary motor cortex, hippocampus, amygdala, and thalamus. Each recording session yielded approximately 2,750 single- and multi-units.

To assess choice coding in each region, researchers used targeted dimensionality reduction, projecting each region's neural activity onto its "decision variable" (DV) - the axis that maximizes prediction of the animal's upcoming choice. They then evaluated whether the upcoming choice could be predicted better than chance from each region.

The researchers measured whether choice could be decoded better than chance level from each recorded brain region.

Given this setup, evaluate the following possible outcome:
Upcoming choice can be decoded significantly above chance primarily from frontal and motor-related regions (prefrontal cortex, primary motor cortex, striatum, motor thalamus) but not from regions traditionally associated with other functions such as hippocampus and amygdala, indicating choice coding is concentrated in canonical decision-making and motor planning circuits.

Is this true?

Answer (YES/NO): NO